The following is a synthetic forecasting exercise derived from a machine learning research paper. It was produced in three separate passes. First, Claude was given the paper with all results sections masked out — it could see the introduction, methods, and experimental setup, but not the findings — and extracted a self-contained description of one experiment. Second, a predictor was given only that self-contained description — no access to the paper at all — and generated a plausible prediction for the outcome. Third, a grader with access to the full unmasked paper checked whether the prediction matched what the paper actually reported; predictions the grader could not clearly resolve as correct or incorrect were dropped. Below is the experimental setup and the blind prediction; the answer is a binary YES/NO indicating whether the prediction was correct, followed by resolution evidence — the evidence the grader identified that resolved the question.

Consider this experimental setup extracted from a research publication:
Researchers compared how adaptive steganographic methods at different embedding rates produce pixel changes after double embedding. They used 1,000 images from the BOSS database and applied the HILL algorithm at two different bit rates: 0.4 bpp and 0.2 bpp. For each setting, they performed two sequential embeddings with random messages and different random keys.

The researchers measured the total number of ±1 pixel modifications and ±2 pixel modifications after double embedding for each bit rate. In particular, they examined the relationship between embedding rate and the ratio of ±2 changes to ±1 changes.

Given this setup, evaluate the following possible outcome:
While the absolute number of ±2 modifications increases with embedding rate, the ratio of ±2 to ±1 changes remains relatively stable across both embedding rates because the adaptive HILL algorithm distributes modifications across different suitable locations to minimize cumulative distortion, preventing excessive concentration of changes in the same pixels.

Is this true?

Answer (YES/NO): NO